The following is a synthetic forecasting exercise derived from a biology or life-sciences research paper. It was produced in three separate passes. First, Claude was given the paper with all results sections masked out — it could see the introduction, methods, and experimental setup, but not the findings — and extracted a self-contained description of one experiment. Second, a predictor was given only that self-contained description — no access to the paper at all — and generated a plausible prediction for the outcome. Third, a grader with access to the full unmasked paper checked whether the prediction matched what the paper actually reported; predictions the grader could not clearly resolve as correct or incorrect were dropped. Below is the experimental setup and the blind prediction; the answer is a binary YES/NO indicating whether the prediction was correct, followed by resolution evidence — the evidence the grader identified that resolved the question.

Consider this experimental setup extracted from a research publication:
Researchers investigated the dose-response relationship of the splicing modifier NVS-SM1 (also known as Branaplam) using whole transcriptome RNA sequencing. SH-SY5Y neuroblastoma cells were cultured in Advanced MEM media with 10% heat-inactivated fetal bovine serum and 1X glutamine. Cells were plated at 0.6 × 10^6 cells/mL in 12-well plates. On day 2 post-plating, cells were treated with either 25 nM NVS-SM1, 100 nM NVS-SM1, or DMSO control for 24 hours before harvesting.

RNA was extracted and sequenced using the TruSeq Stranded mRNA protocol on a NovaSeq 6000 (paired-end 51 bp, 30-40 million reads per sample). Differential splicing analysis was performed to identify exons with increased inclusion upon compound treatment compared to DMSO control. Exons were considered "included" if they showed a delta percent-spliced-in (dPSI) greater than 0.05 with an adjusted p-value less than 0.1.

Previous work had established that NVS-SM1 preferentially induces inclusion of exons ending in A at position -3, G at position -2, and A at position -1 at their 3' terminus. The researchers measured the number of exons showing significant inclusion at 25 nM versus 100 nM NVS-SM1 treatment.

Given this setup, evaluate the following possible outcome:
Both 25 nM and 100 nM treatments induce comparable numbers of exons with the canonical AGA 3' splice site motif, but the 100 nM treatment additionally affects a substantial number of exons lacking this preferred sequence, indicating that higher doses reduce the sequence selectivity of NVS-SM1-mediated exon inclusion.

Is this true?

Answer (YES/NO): NO